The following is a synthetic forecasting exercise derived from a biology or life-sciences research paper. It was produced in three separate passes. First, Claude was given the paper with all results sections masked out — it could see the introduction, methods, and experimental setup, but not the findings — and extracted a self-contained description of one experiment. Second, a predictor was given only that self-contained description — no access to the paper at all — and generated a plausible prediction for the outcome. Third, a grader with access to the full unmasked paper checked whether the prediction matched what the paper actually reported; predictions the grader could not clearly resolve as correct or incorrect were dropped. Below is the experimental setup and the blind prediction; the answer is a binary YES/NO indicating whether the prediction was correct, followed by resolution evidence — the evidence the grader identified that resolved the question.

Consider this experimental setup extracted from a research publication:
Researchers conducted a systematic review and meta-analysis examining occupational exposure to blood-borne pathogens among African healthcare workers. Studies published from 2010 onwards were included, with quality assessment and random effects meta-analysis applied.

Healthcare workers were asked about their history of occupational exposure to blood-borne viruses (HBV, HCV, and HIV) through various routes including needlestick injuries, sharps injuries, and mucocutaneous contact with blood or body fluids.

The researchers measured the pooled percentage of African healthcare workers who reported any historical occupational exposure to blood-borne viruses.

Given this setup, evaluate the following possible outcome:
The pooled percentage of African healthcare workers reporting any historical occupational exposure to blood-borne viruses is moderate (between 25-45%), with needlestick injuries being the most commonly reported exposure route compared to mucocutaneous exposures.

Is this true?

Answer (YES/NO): NO